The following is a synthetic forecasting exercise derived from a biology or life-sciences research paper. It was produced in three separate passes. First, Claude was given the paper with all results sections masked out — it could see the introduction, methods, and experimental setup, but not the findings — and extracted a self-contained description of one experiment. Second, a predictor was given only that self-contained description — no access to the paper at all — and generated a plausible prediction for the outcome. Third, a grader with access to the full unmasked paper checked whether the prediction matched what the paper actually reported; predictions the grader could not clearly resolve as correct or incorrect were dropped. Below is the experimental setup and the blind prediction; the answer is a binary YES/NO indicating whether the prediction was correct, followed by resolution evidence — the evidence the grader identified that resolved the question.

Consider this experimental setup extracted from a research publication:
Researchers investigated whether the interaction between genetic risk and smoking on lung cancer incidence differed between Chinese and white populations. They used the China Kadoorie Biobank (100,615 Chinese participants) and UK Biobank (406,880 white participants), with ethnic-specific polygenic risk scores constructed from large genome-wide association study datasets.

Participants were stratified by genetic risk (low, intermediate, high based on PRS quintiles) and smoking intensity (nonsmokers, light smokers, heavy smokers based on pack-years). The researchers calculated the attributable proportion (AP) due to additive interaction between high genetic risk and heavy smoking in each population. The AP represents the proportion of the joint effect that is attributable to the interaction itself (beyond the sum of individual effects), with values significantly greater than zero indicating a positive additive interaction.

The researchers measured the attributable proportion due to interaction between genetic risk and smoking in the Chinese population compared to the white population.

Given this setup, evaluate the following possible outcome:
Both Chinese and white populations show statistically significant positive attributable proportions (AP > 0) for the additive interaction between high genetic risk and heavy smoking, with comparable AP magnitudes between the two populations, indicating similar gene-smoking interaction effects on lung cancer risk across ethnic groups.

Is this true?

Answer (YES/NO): NO